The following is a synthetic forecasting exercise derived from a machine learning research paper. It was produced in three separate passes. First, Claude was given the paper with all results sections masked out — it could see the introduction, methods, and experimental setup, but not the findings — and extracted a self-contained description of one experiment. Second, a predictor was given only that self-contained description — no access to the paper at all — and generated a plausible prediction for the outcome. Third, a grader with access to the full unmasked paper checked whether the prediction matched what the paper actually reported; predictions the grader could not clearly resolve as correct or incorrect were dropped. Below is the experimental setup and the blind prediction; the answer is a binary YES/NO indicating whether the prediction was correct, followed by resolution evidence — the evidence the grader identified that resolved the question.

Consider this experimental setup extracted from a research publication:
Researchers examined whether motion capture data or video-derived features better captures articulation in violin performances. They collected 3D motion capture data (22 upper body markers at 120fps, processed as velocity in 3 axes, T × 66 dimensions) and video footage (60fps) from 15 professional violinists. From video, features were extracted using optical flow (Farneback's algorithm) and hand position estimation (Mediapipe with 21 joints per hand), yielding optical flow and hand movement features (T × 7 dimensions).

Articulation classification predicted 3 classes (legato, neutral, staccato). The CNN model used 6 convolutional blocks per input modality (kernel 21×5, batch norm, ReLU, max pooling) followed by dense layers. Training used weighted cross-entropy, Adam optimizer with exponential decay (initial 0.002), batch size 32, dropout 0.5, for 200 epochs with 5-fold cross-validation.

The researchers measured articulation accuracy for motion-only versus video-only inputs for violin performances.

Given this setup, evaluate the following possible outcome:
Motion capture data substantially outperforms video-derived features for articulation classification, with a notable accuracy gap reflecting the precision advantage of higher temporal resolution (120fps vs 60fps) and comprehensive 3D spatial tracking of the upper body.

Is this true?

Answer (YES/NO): NO